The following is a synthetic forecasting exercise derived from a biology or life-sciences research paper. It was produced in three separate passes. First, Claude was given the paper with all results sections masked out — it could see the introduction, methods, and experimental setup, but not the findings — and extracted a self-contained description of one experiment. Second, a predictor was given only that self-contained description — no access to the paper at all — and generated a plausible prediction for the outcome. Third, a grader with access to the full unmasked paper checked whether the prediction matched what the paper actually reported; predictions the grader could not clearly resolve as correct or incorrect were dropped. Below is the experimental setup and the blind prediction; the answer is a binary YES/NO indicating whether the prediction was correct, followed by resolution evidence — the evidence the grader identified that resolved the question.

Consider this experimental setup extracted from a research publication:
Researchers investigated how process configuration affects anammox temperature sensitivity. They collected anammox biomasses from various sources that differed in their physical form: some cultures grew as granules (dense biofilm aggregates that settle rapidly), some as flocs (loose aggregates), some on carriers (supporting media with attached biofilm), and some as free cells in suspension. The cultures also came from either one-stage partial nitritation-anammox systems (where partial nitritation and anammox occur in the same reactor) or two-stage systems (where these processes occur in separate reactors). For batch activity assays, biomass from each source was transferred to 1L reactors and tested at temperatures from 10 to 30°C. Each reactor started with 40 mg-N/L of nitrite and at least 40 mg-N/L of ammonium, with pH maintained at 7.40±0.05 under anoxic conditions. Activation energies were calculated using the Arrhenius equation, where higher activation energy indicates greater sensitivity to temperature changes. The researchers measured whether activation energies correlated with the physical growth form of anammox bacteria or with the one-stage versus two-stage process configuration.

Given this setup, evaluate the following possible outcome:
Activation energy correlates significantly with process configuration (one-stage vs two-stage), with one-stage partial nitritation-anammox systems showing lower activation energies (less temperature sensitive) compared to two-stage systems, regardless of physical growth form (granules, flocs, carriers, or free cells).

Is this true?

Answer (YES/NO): NO